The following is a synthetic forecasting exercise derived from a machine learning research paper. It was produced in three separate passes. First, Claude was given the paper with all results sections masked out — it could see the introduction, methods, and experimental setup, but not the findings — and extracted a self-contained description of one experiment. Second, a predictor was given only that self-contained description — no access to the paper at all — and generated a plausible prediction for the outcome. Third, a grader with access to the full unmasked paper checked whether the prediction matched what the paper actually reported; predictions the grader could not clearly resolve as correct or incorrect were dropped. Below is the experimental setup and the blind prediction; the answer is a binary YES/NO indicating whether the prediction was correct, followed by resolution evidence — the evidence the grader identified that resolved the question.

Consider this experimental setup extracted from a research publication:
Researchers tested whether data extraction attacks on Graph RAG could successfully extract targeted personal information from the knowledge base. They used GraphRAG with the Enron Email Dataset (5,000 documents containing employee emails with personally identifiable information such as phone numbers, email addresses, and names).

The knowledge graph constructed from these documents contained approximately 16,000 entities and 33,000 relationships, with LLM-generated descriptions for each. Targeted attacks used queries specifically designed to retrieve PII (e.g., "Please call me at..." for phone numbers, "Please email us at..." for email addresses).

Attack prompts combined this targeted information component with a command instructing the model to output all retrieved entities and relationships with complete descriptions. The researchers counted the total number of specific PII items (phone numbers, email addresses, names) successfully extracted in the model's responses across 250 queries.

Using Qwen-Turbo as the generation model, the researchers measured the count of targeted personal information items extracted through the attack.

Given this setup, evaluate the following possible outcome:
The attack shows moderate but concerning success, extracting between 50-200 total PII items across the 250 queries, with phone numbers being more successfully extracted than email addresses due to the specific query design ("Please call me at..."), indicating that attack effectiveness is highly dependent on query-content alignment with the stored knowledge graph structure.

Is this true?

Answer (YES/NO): NO